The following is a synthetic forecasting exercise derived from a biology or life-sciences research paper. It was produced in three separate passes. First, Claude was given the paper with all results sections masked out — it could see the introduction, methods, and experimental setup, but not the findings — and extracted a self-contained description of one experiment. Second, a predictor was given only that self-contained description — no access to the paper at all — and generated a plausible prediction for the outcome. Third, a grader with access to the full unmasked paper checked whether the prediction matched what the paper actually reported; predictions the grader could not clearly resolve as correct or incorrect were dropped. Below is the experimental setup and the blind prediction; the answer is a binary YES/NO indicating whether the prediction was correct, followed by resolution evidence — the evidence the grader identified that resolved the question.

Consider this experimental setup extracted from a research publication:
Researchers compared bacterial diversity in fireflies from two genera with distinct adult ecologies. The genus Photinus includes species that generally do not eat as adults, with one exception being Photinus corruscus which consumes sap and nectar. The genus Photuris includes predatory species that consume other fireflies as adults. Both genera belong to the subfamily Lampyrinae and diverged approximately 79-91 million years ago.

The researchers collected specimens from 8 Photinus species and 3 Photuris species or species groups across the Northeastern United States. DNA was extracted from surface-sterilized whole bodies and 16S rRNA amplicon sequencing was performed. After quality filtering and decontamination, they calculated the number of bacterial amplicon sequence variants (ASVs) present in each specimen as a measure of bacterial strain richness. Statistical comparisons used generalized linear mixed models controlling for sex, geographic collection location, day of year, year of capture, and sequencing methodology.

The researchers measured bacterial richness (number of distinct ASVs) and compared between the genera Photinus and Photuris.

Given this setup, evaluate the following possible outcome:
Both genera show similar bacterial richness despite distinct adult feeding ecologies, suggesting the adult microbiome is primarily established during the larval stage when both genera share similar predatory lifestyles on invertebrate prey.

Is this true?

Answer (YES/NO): NO